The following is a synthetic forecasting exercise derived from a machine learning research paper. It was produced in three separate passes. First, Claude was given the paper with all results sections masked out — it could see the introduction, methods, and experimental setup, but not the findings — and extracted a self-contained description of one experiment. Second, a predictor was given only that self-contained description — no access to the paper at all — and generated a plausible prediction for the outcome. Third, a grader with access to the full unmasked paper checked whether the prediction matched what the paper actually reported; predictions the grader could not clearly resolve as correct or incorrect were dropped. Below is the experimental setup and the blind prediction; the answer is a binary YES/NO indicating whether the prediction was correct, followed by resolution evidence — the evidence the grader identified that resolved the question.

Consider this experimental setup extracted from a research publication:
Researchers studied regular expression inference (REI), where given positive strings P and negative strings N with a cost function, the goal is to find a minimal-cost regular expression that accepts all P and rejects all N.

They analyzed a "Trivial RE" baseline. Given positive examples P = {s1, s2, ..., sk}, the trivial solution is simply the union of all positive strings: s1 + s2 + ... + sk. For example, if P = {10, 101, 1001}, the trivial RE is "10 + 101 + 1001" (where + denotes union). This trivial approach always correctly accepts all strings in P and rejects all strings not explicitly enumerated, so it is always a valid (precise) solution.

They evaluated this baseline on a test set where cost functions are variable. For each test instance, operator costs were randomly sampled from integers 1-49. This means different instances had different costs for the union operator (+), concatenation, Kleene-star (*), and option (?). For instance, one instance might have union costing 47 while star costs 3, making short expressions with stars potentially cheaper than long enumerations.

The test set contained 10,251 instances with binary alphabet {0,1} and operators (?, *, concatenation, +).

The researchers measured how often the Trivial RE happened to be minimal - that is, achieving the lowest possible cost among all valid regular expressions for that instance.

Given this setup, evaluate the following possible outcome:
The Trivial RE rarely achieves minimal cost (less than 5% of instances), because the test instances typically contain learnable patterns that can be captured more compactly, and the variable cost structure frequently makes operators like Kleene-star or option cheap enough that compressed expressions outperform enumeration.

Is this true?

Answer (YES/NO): YES